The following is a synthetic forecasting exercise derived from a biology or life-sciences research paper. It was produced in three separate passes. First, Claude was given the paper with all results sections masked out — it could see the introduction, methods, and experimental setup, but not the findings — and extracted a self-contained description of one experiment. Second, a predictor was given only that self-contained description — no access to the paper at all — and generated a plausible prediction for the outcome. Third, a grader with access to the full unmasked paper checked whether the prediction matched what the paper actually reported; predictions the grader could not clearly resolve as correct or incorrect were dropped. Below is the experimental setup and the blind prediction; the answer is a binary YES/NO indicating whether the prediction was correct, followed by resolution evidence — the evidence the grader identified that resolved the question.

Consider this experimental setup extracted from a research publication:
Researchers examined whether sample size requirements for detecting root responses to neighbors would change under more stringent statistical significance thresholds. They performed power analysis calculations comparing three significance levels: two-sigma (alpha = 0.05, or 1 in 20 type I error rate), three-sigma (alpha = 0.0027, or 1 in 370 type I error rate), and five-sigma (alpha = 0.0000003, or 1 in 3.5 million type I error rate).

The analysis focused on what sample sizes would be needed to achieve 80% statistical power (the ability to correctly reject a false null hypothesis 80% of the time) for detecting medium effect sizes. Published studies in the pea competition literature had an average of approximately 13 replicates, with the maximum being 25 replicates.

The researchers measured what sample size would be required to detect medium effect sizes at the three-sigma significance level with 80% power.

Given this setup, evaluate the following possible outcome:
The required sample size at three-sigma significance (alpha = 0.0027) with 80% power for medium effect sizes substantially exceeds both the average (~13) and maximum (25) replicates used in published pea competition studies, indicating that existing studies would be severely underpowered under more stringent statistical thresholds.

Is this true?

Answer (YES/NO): YES